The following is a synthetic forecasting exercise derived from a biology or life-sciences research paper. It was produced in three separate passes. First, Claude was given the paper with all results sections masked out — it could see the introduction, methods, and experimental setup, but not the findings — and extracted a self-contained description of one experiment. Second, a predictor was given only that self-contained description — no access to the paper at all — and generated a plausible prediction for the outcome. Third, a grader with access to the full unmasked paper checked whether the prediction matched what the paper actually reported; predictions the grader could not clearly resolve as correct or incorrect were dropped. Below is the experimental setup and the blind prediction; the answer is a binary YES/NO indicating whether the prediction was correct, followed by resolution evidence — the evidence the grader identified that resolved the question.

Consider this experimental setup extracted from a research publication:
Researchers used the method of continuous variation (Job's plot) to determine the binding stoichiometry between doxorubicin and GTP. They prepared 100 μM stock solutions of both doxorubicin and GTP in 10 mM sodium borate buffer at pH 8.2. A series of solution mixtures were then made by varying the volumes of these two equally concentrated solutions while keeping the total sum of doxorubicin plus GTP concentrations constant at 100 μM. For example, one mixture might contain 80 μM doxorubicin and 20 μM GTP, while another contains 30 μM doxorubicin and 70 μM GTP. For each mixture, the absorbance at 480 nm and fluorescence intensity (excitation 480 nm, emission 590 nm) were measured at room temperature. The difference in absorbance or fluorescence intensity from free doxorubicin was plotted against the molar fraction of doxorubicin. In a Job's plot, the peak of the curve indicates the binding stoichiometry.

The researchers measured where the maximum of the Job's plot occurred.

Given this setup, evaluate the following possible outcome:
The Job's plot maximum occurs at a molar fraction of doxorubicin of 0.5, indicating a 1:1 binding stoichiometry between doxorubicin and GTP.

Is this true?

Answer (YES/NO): YES